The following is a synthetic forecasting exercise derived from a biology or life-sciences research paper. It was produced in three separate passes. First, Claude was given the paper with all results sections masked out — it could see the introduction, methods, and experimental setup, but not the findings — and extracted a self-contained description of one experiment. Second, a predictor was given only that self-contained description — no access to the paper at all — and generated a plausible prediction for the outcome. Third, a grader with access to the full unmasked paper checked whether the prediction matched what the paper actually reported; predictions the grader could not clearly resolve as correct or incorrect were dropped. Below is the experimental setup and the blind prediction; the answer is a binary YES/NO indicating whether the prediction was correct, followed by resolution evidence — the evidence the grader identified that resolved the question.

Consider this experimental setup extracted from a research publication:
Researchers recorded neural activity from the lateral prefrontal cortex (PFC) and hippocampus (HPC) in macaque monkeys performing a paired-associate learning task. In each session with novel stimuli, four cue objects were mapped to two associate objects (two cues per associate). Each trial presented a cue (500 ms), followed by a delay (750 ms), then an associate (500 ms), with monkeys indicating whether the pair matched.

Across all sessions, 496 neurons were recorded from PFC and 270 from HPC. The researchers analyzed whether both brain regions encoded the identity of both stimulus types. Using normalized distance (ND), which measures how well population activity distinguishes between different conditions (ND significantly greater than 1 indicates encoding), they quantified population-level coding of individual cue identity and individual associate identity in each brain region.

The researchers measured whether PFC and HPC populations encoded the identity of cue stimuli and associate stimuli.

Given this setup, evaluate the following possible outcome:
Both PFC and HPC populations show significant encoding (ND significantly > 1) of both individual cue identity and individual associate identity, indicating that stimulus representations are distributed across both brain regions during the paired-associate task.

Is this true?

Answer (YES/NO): YES